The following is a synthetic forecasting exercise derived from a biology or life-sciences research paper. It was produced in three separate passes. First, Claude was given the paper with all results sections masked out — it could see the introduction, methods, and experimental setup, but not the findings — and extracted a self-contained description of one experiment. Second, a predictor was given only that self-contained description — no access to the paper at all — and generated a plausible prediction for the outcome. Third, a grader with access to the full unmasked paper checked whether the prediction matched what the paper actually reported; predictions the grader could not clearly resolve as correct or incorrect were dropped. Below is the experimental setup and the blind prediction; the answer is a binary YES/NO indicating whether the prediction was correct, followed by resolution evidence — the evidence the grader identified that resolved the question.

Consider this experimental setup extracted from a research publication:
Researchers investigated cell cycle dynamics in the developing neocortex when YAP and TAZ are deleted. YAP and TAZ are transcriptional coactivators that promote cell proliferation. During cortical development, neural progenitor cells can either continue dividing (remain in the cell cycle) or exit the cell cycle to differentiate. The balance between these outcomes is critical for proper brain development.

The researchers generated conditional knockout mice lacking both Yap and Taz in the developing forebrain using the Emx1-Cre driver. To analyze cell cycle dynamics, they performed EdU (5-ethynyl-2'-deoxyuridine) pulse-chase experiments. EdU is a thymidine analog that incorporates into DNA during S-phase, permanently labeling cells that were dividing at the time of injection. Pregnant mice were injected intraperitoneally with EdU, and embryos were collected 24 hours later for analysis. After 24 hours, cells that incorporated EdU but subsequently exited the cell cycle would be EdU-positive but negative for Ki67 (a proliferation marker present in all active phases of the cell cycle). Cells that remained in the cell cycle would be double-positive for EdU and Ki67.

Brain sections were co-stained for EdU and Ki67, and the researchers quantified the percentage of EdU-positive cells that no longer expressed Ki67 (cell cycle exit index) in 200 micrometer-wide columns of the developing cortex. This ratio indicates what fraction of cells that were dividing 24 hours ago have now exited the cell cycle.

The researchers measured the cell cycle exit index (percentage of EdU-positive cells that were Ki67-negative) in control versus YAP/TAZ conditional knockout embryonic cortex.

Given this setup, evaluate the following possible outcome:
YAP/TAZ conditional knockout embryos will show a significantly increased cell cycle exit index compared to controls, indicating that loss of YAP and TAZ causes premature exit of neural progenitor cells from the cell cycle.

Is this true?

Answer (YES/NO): YES